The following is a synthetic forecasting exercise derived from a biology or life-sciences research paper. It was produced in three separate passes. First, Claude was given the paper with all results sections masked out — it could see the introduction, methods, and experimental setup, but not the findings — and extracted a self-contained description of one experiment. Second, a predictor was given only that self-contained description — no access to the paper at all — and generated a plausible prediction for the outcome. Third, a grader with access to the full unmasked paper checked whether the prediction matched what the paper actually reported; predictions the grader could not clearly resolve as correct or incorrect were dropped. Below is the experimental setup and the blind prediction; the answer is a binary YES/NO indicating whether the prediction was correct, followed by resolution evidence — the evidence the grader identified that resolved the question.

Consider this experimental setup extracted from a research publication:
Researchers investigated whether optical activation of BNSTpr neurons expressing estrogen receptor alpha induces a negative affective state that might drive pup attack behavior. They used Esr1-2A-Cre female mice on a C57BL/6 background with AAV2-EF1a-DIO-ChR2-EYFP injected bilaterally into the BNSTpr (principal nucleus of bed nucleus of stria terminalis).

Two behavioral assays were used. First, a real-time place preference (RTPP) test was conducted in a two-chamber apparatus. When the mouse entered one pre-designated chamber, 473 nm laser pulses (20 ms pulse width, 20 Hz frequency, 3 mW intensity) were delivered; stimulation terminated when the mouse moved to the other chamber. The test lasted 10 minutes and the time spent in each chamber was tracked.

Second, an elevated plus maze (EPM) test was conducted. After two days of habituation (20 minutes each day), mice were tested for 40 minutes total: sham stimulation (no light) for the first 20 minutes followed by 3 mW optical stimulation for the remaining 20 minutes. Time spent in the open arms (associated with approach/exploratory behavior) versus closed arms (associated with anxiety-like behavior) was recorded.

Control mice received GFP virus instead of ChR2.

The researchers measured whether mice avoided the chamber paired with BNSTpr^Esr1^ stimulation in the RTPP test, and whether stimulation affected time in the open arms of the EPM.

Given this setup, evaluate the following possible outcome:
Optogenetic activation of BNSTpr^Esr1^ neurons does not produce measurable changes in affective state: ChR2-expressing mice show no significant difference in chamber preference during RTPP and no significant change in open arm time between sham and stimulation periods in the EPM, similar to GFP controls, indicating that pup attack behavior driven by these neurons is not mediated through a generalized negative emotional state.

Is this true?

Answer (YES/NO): NO